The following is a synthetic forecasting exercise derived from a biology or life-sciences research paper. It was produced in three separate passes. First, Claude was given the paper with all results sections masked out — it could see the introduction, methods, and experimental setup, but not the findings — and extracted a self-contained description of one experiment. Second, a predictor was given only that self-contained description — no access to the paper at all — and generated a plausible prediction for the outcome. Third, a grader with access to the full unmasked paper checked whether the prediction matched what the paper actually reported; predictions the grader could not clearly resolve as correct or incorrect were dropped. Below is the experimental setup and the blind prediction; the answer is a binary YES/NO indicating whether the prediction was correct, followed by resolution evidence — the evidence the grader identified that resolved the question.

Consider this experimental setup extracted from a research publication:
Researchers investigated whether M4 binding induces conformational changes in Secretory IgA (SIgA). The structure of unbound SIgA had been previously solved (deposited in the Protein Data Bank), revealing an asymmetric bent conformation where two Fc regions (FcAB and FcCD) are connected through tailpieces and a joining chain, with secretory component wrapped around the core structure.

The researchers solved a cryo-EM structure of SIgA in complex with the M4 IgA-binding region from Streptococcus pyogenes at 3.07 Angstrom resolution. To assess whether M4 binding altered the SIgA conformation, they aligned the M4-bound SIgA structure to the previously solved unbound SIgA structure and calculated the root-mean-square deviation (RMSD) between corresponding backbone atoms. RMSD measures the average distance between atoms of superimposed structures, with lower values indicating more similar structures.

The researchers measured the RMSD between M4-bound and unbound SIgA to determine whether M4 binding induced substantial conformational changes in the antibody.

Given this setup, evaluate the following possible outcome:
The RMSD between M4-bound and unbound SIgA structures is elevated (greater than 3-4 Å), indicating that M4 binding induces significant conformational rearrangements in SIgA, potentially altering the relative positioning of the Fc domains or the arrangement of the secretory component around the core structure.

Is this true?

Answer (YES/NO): NO